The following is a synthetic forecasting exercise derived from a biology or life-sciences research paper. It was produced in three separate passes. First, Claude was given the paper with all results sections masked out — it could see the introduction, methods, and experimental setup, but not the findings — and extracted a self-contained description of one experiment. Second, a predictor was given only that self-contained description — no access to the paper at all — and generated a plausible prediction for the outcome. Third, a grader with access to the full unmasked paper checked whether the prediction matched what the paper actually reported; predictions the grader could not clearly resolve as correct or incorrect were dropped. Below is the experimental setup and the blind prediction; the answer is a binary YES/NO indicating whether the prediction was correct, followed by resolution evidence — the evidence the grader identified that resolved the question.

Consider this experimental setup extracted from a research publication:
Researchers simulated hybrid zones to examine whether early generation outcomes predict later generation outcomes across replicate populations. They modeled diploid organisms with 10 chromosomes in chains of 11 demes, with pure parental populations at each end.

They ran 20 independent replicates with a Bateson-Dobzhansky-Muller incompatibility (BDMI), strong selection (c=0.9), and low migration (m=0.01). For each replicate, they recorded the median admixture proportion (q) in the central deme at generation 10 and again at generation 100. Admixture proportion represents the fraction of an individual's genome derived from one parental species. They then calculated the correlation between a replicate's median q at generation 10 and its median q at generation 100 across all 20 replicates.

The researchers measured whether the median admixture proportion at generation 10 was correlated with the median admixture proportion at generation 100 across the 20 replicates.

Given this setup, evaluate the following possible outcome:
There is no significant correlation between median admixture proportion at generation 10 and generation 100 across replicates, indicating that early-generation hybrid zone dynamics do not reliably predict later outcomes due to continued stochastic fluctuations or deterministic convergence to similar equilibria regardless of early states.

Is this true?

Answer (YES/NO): NO